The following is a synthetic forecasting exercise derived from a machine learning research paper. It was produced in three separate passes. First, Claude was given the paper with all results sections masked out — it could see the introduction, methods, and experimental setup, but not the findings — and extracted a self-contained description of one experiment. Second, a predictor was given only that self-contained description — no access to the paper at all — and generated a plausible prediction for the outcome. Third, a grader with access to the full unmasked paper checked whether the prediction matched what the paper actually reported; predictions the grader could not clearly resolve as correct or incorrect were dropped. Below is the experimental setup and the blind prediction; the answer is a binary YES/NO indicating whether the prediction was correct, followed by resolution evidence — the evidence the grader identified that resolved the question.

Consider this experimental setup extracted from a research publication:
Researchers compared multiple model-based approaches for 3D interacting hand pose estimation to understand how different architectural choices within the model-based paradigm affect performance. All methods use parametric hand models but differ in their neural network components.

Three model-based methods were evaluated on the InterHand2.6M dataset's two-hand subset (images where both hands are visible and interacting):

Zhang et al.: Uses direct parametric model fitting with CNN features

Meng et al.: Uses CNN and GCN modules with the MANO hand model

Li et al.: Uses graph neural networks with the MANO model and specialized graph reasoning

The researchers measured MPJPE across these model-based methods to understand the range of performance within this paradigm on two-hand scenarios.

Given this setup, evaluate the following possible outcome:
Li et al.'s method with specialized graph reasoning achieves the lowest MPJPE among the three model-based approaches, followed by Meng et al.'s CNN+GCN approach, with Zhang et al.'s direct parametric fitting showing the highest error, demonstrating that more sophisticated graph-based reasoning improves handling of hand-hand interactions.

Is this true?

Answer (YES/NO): YES